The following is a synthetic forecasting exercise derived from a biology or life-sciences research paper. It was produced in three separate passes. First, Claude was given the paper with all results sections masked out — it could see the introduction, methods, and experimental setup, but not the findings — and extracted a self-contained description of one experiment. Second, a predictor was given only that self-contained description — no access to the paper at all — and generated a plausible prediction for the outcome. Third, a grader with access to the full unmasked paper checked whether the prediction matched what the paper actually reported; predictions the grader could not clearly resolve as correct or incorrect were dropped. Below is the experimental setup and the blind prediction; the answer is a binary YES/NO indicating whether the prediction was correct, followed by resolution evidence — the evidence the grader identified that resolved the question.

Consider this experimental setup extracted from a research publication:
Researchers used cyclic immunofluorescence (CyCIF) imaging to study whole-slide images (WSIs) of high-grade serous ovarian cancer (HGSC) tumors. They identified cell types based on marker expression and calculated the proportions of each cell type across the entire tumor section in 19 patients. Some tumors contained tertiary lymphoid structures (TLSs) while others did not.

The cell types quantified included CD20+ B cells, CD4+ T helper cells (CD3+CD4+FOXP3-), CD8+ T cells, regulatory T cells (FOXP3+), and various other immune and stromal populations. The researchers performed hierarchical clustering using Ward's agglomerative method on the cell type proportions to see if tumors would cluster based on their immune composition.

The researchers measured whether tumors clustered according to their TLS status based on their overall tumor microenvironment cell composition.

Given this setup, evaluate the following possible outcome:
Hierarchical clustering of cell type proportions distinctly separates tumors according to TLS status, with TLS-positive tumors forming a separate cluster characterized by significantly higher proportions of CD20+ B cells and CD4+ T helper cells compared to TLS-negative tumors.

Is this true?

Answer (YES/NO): YES